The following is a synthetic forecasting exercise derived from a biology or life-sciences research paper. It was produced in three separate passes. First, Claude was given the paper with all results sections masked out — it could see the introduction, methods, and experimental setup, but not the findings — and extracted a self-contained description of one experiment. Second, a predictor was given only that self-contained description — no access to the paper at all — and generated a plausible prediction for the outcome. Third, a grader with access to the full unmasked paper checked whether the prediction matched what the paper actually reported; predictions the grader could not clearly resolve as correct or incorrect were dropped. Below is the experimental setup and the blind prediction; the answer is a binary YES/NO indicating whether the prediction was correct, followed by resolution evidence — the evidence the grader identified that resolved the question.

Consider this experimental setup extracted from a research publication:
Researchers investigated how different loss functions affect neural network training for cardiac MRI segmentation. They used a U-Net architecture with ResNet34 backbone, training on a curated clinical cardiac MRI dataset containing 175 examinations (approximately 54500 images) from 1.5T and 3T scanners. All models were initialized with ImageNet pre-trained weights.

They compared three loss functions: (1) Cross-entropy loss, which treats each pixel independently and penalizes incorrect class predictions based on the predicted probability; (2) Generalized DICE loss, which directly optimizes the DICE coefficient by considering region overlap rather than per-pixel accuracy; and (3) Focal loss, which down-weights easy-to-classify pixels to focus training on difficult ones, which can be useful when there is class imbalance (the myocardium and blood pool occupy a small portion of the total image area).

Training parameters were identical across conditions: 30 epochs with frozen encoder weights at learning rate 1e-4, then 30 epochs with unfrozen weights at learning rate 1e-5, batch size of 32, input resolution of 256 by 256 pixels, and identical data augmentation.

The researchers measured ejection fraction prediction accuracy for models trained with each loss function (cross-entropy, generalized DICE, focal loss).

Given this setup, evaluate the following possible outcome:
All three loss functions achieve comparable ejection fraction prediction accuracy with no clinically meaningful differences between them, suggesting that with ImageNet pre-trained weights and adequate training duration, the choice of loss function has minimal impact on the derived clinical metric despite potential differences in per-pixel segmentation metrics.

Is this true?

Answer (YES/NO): NO